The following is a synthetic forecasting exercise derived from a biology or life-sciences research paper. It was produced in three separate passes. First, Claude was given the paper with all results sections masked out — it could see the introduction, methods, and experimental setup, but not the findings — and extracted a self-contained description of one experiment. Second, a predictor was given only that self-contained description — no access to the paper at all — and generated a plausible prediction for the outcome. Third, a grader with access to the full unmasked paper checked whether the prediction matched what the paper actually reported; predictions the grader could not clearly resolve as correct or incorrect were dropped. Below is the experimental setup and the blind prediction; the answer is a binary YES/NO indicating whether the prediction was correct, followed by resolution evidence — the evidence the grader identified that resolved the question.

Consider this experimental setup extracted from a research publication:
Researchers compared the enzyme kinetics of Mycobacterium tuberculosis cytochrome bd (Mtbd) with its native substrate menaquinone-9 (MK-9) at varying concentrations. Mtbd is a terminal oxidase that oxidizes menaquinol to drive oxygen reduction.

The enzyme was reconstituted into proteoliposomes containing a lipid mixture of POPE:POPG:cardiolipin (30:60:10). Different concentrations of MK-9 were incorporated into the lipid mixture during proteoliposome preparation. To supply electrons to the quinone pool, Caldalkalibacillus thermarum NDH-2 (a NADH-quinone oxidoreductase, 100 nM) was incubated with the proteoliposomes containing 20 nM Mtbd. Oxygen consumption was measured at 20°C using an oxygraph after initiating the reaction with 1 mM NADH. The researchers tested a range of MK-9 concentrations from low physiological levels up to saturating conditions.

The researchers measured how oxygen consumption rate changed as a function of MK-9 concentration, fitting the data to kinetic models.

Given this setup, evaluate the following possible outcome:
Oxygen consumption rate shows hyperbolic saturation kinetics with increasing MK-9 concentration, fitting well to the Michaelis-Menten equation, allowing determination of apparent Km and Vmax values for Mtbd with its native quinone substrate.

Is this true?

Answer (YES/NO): NO